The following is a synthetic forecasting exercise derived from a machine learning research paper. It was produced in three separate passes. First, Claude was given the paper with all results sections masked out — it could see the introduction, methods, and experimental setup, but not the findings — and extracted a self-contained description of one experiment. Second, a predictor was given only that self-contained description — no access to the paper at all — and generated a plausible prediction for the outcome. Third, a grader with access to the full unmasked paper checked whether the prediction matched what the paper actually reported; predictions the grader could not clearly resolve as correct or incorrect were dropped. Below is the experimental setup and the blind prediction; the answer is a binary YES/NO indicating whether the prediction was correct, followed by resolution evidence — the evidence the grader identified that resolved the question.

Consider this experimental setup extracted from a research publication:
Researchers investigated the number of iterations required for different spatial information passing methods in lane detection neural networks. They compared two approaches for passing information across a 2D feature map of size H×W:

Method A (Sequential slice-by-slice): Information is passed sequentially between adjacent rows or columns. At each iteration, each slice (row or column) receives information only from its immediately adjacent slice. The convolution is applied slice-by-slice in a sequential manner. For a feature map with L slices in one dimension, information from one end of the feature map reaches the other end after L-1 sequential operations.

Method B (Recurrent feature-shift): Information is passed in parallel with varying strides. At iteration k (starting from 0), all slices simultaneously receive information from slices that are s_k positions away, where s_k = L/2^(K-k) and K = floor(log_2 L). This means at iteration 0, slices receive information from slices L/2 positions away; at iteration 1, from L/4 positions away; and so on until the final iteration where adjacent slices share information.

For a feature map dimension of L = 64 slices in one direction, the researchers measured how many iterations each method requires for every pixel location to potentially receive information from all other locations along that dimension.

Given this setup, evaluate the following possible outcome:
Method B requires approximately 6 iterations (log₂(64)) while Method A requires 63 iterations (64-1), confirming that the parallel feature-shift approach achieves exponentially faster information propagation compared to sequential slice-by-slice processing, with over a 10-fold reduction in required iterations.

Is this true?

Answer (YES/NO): YES